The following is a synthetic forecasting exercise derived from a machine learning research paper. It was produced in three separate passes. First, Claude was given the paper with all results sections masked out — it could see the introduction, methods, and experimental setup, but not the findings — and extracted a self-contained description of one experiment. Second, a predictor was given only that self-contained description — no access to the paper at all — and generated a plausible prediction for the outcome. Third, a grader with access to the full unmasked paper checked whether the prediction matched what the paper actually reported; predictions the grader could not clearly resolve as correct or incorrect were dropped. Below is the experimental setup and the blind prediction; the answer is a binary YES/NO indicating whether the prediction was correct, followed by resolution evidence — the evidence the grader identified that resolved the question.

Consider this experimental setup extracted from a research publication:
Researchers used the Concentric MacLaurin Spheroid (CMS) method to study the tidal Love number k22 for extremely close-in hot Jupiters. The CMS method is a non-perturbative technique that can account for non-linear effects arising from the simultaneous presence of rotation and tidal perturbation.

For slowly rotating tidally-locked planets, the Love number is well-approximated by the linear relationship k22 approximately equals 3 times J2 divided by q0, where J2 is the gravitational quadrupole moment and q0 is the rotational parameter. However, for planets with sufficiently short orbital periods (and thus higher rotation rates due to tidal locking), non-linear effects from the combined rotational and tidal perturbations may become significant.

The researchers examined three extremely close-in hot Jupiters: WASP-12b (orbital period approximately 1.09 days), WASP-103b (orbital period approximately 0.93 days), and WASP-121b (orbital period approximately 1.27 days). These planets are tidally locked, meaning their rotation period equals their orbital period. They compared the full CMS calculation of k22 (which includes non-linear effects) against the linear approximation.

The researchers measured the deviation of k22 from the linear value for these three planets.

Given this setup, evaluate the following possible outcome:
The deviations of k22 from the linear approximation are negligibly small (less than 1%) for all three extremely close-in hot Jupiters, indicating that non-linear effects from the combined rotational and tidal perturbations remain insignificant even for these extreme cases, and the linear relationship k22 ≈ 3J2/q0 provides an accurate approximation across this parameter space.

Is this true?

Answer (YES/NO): NO